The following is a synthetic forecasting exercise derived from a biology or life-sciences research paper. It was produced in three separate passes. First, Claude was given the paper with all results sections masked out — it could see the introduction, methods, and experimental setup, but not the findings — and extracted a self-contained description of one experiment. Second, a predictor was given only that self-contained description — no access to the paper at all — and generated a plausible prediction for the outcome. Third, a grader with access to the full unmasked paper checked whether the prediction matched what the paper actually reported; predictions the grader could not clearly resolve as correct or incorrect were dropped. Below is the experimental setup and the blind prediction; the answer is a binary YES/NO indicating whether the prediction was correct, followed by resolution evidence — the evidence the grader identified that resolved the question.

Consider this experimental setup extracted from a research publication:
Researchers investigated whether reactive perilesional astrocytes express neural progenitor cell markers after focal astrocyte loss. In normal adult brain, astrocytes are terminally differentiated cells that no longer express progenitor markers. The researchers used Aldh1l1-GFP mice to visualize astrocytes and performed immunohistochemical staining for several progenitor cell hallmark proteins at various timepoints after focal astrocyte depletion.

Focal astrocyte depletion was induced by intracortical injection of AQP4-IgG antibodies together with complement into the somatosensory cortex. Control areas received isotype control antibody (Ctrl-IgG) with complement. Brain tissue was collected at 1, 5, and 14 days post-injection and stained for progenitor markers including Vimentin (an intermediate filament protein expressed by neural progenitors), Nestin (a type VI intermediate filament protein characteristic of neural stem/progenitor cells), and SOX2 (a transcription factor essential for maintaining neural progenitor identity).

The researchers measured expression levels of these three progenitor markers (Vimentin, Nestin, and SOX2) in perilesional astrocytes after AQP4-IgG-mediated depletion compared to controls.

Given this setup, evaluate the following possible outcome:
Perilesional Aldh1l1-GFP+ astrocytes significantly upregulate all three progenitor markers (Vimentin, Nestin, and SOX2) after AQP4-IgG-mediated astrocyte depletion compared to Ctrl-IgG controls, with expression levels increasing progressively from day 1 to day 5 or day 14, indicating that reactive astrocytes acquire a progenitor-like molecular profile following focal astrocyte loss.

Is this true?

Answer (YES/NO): NO